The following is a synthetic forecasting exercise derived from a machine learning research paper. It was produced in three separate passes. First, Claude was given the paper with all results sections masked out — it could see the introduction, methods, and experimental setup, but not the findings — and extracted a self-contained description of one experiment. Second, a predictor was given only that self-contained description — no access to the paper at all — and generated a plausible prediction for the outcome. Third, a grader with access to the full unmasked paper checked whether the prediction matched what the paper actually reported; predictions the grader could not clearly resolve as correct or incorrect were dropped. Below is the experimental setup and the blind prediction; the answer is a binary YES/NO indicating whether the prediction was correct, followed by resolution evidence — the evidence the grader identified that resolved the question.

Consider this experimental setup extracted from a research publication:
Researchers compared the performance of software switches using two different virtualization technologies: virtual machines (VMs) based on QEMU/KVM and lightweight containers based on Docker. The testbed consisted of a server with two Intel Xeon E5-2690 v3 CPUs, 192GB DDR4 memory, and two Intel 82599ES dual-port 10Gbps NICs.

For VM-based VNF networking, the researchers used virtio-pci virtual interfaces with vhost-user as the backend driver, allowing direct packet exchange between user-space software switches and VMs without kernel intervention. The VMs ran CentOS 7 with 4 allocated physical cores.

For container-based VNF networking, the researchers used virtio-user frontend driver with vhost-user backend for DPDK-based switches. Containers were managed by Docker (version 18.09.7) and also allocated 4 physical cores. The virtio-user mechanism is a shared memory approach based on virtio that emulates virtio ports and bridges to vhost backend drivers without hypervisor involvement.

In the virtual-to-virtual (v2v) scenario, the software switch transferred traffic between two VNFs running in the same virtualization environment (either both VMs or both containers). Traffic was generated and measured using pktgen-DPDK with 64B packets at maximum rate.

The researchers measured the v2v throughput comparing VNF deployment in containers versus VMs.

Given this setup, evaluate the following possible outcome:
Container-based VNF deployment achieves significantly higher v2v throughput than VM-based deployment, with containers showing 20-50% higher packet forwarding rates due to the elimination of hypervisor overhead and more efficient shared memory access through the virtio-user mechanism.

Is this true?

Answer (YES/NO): NO